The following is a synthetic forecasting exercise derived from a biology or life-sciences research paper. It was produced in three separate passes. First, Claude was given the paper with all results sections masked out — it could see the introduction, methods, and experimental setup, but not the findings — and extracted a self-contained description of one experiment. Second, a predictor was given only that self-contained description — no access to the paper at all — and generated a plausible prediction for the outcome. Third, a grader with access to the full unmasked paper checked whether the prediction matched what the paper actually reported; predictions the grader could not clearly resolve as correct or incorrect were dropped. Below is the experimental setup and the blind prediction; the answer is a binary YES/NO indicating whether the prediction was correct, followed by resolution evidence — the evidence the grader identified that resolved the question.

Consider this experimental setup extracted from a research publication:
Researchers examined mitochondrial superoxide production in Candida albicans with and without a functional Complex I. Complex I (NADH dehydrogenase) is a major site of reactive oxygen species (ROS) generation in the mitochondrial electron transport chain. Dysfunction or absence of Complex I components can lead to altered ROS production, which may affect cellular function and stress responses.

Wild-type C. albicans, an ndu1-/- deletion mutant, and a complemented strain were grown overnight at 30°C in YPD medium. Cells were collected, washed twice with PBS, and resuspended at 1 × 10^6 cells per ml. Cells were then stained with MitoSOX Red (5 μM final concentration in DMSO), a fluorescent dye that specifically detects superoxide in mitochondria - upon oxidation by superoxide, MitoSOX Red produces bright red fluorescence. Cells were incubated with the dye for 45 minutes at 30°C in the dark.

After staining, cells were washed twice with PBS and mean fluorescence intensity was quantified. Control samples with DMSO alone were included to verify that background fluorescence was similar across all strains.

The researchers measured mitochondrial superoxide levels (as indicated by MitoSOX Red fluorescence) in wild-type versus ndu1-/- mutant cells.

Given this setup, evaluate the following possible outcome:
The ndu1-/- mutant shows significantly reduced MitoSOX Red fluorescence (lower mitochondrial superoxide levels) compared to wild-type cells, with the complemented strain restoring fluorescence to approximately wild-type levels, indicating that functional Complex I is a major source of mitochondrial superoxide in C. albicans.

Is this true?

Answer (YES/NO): NO